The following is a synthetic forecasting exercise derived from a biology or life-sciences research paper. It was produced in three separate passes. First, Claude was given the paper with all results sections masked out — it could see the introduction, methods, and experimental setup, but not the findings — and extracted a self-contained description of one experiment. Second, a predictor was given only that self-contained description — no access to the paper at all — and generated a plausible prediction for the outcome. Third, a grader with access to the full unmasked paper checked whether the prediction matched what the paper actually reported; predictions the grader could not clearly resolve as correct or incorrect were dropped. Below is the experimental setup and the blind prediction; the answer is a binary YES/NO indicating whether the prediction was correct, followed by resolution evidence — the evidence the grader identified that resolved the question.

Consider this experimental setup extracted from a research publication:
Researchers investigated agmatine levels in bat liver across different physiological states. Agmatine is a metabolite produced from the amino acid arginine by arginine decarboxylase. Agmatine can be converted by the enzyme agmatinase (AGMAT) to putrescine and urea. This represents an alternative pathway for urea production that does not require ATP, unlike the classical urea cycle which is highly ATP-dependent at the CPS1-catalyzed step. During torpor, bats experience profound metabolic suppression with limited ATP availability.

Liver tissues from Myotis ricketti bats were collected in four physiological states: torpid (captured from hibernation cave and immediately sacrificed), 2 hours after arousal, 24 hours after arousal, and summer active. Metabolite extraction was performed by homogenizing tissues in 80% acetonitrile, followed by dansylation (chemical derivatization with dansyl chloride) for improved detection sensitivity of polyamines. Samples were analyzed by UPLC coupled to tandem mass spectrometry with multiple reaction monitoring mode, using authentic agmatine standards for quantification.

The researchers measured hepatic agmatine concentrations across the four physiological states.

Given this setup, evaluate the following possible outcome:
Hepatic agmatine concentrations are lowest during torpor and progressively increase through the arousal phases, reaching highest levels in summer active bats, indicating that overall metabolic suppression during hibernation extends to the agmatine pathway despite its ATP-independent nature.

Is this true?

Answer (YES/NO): NO